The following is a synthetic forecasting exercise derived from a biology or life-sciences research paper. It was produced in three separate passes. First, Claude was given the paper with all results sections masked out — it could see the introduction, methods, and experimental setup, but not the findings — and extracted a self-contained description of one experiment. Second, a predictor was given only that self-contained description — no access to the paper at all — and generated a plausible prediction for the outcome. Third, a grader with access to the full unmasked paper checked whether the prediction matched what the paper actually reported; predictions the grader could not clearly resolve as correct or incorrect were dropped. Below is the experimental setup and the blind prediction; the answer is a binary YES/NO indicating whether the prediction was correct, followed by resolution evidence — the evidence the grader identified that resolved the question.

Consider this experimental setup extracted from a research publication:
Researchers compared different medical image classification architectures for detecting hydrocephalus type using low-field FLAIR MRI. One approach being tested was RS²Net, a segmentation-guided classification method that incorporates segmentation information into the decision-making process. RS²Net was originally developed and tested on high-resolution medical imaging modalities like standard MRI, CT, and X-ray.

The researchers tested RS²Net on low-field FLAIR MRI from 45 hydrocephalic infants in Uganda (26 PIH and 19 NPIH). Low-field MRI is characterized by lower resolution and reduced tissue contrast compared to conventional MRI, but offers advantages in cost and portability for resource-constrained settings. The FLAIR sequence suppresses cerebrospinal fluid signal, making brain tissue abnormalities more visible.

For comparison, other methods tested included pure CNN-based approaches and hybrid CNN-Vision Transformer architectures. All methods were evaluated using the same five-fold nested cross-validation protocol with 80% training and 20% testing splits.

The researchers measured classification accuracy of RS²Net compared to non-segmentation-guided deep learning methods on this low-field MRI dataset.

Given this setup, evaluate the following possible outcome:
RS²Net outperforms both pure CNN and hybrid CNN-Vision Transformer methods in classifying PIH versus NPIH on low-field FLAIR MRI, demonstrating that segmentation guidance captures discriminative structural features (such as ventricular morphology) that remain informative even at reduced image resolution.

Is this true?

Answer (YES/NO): NO